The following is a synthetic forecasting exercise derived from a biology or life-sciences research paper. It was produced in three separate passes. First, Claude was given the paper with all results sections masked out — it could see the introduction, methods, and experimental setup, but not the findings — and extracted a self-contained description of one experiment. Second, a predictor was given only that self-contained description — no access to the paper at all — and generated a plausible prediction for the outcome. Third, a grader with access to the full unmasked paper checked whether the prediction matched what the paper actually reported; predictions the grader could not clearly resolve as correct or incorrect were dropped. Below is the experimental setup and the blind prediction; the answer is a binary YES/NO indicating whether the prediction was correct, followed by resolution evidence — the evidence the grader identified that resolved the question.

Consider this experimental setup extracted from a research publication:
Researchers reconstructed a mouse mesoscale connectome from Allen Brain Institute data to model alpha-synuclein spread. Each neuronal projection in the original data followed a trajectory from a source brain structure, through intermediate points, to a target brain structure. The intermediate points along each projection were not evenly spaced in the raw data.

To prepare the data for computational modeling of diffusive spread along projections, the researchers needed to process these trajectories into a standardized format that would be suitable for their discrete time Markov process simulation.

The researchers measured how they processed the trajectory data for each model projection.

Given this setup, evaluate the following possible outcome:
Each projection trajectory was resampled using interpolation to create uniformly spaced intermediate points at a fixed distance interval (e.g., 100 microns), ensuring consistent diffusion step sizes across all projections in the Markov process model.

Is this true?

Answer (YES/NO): YES